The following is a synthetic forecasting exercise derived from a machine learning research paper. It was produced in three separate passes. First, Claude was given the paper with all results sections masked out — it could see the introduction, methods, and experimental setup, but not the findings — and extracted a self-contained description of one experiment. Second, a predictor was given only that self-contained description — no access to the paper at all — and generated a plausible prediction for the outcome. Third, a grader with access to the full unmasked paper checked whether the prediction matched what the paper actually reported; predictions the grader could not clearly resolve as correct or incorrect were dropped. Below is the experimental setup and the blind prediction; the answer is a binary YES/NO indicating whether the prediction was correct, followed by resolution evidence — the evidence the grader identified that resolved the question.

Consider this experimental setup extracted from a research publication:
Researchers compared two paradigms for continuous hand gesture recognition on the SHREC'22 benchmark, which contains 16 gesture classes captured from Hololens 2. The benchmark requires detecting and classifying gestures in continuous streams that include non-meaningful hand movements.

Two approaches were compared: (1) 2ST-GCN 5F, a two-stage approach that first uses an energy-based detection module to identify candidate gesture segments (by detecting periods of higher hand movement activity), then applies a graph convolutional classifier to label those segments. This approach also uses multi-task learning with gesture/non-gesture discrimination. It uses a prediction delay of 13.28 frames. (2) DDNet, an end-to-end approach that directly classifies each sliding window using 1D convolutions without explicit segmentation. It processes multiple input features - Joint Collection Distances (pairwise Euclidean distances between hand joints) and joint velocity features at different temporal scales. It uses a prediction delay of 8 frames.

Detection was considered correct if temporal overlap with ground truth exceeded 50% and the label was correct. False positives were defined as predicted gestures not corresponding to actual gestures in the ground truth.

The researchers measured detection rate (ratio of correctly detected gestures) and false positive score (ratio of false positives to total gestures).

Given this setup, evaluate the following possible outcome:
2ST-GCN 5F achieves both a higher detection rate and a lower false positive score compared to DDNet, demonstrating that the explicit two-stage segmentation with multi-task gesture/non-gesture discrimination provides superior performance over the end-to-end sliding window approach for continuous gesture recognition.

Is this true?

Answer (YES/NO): NO